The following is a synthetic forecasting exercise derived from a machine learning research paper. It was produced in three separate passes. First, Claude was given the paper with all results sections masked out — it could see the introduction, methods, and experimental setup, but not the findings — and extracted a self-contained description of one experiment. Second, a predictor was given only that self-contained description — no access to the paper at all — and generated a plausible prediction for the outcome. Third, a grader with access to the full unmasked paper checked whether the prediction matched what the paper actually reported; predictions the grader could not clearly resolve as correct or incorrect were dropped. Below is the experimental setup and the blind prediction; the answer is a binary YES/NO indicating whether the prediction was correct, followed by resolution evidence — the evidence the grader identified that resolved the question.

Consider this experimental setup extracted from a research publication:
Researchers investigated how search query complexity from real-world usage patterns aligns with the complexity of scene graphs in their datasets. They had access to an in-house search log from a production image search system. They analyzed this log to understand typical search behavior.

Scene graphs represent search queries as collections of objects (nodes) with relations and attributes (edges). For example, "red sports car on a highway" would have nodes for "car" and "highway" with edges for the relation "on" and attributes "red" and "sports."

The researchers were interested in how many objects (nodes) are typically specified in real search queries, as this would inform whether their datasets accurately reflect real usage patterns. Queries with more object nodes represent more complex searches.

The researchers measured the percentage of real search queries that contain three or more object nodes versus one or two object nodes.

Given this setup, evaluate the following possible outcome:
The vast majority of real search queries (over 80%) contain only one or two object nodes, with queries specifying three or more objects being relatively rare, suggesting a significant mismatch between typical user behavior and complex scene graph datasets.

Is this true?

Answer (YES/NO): YES